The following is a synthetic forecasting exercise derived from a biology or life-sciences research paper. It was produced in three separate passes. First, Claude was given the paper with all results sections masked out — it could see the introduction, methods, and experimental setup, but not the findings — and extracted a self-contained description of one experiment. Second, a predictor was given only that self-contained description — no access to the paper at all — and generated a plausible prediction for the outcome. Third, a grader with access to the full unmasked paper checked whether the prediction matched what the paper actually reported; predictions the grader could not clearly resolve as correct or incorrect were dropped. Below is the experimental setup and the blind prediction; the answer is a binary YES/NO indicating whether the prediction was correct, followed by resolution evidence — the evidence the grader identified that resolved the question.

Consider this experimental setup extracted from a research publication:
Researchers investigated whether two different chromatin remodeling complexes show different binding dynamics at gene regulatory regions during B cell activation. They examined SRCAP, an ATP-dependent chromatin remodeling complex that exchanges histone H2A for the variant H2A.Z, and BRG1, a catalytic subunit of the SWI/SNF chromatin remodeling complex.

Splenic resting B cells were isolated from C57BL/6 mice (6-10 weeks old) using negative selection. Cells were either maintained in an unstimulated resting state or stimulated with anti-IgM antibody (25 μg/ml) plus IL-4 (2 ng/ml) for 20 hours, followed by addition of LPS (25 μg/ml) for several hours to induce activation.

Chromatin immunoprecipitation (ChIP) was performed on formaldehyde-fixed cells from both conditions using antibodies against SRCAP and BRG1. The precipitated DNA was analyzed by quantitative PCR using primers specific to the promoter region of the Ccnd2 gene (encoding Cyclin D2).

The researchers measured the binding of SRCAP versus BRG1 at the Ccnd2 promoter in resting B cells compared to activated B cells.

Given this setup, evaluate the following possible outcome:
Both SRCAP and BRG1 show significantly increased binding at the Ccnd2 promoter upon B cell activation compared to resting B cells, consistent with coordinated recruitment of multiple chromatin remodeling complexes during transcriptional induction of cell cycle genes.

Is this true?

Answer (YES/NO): NO